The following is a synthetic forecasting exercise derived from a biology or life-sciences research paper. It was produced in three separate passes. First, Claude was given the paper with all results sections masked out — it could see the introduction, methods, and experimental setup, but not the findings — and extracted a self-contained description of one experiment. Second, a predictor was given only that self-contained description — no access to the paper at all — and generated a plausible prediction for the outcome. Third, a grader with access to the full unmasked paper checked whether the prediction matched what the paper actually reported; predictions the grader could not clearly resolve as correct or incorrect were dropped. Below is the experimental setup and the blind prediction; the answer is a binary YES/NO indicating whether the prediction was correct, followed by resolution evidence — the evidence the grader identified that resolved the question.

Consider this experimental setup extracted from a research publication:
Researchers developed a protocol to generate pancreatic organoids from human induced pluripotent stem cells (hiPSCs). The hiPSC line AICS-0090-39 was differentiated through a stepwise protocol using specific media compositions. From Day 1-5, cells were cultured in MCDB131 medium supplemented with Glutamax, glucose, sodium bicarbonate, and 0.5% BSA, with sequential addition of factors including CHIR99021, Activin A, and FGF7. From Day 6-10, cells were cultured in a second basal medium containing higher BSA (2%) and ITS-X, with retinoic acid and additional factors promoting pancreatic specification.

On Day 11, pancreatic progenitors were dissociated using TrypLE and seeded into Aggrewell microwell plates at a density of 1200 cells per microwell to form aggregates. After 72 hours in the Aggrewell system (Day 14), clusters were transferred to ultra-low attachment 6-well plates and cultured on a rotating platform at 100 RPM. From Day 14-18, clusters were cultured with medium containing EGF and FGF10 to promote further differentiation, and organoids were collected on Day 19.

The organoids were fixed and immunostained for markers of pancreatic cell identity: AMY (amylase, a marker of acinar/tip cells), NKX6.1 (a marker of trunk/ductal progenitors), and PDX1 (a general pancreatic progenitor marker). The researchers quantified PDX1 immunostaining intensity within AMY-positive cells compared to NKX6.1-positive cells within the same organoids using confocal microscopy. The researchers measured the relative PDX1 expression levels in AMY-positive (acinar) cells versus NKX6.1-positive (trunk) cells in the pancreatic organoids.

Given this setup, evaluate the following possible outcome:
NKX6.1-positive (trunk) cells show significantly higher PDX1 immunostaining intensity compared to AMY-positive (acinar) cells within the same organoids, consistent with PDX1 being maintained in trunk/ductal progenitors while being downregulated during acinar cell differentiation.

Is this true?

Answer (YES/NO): YES